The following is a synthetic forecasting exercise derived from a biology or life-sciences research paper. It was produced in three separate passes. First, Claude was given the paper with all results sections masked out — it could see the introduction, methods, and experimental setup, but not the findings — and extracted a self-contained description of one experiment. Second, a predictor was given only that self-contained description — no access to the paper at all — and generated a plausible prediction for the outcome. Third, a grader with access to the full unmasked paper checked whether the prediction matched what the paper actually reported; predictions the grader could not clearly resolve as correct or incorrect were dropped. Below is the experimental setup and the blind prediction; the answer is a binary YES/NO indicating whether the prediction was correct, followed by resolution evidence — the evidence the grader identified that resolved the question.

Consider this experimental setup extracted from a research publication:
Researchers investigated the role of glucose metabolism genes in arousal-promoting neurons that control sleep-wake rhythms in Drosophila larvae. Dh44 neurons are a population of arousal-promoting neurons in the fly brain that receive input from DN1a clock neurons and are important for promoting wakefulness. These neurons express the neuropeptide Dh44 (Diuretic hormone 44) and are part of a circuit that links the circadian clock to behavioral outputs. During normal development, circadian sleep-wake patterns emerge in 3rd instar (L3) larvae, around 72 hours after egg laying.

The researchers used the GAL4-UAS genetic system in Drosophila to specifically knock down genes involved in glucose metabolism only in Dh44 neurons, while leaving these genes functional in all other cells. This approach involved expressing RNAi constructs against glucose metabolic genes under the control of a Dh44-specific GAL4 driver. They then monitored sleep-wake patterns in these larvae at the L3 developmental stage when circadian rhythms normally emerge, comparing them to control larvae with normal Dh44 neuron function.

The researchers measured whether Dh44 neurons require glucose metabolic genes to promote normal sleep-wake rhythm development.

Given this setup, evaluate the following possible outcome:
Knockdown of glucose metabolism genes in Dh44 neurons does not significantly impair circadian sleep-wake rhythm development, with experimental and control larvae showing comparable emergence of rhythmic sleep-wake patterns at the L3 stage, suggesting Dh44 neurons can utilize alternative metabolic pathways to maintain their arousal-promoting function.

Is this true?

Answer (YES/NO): NO